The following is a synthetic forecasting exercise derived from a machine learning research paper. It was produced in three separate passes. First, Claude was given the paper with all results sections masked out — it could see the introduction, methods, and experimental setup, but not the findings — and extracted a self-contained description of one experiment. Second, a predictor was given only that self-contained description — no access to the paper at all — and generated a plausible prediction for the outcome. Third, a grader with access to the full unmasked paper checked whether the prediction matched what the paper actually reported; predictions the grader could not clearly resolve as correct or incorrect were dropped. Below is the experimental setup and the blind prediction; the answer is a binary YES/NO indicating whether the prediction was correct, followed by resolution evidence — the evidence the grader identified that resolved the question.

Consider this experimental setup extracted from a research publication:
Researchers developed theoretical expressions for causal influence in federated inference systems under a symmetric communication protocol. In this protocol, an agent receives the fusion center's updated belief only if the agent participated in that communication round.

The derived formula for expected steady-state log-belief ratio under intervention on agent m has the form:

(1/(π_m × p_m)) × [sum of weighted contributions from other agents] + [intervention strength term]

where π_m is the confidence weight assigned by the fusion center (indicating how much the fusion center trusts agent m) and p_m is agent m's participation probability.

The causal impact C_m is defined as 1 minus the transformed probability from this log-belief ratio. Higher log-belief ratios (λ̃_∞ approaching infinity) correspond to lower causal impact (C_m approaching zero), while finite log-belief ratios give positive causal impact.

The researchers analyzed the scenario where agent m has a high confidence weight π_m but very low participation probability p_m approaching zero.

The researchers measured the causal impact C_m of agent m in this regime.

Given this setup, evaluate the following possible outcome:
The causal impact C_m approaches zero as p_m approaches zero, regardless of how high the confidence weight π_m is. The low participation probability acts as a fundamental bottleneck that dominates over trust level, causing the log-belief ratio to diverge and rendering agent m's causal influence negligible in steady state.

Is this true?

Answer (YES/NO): YES